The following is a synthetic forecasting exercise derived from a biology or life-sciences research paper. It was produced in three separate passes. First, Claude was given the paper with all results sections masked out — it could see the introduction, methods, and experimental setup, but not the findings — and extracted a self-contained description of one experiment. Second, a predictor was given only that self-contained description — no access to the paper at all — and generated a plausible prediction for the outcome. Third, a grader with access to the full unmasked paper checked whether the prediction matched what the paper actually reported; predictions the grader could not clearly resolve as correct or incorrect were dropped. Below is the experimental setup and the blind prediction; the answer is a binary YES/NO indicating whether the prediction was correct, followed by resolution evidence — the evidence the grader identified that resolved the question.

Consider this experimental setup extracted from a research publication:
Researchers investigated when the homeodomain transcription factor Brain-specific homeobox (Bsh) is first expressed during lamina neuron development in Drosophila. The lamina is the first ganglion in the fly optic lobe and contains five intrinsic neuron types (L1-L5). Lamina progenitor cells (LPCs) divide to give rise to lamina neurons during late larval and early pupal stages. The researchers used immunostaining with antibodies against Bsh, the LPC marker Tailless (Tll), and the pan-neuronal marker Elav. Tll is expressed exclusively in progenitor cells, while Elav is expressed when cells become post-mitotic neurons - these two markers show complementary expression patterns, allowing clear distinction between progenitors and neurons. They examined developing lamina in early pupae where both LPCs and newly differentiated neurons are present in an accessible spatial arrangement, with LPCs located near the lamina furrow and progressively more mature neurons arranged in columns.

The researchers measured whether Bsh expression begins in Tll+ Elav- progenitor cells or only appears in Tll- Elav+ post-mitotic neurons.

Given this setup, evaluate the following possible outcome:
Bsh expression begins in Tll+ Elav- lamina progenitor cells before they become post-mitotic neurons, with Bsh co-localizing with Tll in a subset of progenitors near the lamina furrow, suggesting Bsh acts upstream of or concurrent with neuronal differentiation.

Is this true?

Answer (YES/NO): YES